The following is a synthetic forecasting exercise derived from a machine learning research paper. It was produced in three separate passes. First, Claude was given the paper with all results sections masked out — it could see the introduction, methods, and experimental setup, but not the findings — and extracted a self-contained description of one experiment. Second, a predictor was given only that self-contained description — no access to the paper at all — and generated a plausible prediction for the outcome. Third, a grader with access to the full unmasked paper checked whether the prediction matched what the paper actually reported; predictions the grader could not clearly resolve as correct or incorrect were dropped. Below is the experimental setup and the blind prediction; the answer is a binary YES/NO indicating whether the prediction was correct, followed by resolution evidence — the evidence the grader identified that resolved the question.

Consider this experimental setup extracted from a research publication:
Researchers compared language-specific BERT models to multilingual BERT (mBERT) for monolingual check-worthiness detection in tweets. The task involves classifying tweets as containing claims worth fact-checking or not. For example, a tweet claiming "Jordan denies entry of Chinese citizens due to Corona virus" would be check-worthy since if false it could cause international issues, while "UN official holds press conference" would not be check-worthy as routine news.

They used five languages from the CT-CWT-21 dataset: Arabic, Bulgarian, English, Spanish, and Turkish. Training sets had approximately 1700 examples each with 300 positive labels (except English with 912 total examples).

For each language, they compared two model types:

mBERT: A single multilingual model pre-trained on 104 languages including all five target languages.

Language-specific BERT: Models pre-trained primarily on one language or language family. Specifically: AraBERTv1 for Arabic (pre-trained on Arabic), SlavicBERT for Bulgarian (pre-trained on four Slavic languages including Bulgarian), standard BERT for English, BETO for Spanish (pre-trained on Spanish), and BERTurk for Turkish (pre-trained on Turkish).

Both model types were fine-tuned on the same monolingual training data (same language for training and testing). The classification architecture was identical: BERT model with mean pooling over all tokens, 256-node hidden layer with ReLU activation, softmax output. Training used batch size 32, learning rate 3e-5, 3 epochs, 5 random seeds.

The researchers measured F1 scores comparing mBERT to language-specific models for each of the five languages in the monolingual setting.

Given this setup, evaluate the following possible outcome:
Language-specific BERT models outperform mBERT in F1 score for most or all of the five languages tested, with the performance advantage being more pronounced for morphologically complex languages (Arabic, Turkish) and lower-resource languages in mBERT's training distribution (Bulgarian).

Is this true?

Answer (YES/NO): NO